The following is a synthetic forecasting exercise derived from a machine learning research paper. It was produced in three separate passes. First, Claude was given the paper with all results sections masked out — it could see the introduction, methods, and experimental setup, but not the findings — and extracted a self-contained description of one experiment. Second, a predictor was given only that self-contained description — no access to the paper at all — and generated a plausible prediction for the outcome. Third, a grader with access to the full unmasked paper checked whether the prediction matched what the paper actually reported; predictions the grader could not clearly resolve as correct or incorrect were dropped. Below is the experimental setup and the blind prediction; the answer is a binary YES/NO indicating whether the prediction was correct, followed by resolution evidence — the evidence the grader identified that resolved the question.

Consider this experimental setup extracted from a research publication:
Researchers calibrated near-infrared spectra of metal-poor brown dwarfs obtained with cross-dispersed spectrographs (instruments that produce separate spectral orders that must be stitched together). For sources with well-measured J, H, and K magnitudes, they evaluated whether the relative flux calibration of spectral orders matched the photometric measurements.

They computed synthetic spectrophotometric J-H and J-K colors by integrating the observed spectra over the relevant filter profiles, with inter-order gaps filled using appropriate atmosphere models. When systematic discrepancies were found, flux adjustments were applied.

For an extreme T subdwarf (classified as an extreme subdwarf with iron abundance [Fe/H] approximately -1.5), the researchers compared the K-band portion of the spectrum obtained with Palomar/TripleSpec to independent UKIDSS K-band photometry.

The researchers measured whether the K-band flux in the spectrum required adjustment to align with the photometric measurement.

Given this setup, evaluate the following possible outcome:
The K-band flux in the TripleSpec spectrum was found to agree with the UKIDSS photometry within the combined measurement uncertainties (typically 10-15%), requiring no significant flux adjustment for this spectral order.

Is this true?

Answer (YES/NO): NO